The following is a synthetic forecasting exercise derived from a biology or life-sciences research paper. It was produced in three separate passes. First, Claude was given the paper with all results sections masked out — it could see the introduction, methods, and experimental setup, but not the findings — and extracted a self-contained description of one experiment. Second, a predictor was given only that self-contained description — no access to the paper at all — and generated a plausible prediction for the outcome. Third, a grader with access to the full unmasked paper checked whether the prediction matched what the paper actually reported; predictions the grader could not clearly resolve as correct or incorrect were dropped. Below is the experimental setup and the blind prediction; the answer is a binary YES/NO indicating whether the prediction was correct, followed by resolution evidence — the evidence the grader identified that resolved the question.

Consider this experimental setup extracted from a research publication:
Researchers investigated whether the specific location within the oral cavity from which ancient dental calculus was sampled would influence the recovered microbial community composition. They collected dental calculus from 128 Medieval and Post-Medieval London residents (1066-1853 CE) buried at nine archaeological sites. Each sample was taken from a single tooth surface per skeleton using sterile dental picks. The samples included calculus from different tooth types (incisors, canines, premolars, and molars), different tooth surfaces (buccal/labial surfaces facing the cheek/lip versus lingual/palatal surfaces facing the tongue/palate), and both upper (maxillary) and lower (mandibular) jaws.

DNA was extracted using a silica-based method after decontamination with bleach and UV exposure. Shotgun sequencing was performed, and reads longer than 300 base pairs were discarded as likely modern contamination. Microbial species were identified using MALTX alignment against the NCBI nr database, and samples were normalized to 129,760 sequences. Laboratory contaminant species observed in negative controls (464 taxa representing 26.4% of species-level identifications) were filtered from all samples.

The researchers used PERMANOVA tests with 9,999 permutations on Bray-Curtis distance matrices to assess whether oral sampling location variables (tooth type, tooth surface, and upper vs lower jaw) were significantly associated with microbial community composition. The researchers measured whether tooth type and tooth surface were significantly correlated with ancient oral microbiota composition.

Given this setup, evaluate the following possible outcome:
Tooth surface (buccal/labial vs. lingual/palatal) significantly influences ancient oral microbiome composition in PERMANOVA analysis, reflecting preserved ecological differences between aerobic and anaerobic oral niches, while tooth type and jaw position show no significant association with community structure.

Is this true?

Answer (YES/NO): NO